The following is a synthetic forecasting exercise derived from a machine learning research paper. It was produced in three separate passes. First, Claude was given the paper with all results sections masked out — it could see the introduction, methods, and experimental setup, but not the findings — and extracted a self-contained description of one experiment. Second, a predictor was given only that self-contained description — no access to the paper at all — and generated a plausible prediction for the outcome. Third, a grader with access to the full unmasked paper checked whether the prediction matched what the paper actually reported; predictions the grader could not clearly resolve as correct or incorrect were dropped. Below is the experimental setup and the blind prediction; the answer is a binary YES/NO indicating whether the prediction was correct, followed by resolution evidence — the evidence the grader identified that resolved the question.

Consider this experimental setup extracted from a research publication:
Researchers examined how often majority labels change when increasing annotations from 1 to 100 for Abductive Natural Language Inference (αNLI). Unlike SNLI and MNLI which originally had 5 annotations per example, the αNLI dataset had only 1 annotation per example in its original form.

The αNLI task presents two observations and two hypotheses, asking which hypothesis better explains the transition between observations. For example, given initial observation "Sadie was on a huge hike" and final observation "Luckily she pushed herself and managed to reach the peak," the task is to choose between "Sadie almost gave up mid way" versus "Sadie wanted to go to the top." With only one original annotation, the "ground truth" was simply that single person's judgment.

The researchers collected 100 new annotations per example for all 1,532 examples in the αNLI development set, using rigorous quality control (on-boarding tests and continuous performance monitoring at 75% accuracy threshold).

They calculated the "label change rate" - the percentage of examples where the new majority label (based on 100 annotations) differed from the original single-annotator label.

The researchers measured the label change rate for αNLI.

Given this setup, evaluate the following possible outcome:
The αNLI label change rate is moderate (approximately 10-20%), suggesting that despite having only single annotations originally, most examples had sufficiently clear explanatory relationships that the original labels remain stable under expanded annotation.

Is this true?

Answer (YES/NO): YES